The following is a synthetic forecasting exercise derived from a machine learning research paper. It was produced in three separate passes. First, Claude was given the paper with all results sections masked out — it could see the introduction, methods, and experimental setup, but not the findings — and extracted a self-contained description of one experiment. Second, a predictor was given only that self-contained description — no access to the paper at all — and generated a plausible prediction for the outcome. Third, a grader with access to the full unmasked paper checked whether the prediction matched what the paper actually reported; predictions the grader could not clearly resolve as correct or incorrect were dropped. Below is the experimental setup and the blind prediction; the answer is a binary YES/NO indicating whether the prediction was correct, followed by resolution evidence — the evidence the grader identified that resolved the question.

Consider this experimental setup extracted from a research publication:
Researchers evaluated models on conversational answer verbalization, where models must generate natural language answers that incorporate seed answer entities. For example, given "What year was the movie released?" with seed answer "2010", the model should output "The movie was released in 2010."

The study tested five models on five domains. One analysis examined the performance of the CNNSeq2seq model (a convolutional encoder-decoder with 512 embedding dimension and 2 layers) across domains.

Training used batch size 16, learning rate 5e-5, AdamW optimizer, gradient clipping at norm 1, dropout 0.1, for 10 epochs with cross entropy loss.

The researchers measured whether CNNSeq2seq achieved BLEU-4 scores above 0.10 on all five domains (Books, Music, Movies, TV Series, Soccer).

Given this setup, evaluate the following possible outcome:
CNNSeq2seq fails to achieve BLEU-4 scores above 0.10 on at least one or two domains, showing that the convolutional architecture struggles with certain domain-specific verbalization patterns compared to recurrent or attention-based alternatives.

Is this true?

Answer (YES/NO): YES